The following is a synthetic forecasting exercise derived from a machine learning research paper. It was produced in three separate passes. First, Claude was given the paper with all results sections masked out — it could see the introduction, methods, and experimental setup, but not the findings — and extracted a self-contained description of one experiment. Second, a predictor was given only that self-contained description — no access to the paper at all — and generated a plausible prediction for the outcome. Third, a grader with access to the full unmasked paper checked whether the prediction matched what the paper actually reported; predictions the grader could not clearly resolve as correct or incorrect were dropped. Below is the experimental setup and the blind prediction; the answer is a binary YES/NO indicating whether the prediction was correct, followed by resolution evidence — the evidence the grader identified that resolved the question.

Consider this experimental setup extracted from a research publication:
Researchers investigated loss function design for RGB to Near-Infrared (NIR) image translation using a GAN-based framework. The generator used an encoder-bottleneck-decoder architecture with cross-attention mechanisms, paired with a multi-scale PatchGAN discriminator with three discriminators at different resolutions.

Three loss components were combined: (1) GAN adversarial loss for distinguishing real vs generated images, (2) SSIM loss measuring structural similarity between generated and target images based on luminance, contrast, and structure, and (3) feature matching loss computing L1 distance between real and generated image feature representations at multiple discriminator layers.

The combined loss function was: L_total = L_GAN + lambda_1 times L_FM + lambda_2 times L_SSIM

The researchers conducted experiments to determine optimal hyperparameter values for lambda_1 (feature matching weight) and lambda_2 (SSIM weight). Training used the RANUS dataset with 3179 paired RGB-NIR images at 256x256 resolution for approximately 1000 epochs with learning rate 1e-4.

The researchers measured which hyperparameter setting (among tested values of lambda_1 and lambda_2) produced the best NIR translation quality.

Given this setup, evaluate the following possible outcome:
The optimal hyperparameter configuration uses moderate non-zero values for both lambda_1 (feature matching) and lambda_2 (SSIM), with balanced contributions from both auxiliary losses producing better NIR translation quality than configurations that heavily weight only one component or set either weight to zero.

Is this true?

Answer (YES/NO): YES